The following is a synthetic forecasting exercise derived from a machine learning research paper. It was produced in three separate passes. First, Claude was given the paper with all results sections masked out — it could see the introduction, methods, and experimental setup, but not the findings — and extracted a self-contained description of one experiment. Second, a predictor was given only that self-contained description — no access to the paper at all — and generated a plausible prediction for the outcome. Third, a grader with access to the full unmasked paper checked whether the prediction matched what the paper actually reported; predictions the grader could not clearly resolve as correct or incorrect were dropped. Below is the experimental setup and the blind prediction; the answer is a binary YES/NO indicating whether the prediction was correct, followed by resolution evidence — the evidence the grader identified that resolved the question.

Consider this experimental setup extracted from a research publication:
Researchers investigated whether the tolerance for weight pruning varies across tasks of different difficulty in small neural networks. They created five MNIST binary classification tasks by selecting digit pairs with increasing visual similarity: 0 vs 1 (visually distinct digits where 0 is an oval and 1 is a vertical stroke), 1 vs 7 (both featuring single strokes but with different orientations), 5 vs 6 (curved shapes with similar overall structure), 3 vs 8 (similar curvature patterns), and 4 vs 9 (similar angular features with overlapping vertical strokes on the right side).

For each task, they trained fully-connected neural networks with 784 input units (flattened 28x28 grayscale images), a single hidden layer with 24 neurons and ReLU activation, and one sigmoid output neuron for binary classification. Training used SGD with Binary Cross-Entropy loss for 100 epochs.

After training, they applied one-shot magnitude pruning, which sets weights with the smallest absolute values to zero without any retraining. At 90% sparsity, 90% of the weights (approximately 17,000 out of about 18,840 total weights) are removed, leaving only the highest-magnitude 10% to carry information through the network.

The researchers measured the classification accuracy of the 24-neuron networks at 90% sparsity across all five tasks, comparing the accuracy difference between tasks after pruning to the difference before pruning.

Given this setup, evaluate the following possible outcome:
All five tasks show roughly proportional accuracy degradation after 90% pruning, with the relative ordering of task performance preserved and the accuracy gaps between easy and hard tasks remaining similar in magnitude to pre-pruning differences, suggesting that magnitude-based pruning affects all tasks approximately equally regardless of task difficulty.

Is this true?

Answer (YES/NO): NO